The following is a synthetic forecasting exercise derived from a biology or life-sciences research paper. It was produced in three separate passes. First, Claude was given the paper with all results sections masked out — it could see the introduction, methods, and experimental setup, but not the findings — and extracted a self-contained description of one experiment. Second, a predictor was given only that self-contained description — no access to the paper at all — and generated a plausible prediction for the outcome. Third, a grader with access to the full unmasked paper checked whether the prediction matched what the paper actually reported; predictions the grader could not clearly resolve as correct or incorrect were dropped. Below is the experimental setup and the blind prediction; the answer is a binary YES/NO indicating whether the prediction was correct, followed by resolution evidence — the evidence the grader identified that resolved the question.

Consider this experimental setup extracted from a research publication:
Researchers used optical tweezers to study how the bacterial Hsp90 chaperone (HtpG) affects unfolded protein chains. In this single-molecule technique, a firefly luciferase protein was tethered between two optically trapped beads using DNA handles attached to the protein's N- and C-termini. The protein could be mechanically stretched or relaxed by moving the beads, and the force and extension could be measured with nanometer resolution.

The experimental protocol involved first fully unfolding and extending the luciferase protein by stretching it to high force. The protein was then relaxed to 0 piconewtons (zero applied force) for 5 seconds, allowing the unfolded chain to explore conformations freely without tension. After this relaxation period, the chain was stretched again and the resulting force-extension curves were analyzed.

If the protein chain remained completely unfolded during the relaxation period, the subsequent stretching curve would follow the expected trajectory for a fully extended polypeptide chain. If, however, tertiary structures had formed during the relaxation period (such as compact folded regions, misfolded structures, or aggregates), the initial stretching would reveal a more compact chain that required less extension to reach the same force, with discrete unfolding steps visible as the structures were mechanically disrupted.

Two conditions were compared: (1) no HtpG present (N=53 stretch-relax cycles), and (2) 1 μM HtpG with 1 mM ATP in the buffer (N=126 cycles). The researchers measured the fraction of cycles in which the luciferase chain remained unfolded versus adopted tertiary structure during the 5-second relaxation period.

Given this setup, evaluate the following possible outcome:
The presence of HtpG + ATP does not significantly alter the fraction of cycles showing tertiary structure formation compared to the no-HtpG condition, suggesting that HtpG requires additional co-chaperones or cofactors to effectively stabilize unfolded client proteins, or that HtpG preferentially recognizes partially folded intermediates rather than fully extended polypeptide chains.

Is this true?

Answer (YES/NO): NO